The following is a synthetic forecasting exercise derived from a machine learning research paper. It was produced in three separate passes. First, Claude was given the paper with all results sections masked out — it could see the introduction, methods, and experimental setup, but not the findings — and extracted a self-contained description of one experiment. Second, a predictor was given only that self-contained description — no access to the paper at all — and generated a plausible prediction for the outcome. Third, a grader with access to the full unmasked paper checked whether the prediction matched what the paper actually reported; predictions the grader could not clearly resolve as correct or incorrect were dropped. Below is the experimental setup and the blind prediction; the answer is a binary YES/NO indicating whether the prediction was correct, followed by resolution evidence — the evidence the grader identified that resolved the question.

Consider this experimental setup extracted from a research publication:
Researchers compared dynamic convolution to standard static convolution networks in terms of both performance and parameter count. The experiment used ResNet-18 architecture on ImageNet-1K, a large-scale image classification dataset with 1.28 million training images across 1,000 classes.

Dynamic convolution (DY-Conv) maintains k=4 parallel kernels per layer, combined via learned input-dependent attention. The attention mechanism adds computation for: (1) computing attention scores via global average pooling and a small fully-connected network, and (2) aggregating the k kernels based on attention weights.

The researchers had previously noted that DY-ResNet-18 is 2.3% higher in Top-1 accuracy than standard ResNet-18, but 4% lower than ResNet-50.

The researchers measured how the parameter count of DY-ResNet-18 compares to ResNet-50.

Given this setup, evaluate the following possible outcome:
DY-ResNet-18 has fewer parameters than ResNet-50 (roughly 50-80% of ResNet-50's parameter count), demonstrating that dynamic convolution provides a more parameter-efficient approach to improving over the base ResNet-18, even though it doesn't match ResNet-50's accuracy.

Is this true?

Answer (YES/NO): NO